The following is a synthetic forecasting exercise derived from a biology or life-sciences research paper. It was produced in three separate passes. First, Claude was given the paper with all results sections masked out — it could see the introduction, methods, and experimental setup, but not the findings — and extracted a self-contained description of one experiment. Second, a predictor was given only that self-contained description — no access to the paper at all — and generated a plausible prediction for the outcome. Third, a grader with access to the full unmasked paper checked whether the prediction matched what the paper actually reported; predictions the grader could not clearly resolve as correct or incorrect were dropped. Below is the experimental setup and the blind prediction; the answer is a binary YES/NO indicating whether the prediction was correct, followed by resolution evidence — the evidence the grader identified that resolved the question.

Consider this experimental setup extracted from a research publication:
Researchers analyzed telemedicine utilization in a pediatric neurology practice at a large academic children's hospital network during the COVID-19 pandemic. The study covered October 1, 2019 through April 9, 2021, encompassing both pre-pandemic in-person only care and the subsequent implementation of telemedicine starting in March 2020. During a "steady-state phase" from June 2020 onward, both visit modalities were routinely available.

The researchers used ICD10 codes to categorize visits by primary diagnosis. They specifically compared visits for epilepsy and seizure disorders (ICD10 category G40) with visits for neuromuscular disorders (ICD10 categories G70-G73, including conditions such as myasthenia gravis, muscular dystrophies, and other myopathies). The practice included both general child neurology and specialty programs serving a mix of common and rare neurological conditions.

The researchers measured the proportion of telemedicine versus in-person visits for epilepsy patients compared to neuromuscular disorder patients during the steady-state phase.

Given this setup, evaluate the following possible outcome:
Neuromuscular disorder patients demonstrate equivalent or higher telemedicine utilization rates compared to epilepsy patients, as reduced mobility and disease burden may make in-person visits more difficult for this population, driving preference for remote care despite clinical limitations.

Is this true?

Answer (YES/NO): NO